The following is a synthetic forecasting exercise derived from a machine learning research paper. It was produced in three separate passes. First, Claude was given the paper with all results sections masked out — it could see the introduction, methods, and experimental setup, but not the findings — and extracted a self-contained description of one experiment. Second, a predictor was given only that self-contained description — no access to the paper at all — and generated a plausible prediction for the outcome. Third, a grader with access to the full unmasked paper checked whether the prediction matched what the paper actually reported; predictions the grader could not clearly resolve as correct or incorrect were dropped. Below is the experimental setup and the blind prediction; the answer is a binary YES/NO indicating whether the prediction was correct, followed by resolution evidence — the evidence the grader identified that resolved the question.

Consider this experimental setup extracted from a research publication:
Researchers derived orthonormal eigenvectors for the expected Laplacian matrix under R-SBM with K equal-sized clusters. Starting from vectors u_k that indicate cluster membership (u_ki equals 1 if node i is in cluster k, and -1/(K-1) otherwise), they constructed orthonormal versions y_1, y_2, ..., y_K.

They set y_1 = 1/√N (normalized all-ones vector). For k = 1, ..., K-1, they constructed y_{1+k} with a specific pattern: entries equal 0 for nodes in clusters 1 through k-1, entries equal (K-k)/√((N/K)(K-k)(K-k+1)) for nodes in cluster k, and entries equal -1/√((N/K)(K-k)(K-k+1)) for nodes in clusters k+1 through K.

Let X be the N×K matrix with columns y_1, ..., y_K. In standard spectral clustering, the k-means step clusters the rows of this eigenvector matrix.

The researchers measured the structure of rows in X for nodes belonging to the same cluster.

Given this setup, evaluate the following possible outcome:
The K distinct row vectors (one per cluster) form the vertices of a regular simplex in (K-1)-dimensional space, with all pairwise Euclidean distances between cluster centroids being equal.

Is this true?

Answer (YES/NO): NO